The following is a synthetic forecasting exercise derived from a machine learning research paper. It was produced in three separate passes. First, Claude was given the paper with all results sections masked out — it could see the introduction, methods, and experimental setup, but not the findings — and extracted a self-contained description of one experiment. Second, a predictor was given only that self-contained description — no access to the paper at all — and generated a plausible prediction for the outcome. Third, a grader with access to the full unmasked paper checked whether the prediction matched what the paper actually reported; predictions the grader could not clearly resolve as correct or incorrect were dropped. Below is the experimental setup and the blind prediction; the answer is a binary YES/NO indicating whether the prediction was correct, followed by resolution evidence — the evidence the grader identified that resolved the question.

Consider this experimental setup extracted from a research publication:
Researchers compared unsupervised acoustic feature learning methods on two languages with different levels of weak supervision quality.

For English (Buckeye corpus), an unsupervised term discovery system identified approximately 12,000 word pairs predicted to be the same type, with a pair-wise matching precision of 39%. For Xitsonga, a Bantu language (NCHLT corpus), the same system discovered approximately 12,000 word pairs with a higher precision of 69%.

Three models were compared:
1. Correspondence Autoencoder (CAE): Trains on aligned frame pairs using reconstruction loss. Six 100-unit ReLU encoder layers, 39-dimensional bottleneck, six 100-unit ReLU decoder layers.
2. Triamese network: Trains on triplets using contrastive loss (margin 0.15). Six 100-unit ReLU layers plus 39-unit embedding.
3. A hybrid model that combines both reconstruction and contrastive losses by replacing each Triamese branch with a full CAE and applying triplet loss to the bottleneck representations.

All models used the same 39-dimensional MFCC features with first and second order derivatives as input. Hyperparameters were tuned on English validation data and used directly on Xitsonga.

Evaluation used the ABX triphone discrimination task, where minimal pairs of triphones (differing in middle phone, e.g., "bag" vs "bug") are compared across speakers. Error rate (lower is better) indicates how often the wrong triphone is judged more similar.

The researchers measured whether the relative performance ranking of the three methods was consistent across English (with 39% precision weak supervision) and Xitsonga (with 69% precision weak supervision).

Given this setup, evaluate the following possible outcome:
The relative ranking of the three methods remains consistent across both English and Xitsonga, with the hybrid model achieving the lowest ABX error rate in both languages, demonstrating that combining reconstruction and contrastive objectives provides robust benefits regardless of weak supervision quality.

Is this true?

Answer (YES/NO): YES